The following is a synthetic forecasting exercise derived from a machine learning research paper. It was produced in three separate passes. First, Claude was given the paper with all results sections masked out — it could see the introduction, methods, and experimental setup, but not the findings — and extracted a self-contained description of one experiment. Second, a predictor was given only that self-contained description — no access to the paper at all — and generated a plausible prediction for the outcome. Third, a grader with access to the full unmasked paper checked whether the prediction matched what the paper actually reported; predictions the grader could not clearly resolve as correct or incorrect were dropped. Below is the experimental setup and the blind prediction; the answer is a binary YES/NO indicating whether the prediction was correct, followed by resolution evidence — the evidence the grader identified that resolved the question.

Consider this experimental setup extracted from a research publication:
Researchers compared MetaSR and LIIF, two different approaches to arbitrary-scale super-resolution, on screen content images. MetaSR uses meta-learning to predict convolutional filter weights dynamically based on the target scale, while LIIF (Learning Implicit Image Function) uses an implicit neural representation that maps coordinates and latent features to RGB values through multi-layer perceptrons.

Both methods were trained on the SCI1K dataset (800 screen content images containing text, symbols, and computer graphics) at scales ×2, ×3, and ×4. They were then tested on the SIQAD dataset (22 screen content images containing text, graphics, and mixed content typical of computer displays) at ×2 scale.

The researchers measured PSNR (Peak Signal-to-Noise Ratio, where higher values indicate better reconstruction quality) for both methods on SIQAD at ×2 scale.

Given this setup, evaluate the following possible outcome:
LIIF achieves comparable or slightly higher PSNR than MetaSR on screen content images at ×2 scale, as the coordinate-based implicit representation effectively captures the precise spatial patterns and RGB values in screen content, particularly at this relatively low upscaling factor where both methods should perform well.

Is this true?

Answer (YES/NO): YES